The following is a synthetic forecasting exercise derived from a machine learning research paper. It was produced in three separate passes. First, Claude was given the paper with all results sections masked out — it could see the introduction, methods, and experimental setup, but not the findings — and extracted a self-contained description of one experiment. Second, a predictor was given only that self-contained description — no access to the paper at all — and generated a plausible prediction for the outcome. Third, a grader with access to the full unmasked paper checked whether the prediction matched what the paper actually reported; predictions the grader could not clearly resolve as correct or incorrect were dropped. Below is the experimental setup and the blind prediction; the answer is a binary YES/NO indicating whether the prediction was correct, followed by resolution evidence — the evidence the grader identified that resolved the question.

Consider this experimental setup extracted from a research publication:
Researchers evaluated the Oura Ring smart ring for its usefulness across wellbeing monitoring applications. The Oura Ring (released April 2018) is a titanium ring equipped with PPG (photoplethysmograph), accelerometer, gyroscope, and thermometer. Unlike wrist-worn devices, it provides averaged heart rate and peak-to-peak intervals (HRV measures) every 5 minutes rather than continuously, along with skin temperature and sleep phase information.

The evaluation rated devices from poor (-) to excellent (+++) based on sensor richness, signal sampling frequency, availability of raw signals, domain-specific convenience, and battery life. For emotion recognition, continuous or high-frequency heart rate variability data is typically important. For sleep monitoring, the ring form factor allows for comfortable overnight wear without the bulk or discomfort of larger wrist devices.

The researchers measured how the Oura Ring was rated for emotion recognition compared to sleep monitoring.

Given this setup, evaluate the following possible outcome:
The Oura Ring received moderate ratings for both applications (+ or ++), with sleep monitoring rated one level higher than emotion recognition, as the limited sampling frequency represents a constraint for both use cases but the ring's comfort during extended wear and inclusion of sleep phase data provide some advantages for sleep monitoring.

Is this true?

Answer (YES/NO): NO